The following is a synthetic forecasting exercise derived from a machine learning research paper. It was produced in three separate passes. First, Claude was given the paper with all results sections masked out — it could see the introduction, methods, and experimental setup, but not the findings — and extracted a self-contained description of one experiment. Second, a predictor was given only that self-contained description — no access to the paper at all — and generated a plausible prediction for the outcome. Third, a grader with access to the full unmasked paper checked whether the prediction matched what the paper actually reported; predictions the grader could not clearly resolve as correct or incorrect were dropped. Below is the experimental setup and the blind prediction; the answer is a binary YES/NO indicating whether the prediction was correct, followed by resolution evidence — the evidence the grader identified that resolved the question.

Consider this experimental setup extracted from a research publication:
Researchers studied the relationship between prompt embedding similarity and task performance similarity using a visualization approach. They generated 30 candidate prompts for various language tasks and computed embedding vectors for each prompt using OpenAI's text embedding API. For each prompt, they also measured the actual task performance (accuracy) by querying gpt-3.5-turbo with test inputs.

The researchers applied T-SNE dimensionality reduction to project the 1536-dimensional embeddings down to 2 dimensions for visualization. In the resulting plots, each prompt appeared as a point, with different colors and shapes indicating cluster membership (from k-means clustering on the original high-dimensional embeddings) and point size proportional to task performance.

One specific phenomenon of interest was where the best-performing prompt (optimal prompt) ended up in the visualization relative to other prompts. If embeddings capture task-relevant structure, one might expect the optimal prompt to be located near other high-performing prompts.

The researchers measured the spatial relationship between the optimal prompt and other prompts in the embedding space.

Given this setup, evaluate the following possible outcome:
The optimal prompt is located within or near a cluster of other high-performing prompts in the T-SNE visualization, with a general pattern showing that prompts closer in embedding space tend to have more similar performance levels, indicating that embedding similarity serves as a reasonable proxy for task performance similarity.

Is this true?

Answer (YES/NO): YES